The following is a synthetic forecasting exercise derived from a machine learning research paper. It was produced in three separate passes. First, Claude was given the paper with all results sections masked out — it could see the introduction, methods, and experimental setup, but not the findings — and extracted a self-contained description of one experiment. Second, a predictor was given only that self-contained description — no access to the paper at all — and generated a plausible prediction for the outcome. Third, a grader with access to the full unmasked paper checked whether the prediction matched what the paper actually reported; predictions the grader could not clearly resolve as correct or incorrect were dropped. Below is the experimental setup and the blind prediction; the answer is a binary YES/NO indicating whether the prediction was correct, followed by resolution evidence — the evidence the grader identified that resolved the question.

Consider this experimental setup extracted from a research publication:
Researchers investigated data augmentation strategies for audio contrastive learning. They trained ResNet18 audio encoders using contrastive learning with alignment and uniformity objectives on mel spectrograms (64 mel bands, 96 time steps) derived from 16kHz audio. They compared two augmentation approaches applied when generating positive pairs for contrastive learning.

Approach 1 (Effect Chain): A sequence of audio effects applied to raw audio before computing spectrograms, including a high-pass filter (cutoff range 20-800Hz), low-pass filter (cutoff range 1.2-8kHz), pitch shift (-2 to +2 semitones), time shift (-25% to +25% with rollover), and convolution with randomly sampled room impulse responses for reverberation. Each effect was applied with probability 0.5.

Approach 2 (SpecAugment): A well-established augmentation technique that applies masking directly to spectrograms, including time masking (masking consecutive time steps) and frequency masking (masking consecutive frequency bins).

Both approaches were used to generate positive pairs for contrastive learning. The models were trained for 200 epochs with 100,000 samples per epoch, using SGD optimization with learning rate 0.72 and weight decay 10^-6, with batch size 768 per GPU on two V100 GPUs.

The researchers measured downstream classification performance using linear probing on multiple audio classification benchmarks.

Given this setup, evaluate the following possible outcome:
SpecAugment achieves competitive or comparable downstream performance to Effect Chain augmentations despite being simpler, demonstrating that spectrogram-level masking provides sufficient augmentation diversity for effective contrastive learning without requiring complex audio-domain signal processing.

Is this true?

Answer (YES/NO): NO